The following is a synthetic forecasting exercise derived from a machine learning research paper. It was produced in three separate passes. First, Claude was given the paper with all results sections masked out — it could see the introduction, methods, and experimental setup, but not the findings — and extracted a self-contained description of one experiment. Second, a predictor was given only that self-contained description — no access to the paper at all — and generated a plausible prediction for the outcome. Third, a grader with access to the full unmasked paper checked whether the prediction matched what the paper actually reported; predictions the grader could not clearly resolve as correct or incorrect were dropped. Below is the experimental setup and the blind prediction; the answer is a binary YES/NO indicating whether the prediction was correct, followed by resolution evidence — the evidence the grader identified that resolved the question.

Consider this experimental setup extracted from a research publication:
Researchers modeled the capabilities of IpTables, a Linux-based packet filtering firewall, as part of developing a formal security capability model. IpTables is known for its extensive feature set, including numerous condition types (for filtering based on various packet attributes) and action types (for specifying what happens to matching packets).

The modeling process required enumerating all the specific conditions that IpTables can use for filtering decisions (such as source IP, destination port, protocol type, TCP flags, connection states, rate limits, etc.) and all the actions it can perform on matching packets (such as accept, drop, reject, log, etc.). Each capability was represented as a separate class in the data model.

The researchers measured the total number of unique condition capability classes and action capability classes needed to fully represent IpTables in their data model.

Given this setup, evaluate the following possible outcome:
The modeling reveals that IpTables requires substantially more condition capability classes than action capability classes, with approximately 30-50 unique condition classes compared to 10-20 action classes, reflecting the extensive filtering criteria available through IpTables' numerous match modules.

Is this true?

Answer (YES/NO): NO